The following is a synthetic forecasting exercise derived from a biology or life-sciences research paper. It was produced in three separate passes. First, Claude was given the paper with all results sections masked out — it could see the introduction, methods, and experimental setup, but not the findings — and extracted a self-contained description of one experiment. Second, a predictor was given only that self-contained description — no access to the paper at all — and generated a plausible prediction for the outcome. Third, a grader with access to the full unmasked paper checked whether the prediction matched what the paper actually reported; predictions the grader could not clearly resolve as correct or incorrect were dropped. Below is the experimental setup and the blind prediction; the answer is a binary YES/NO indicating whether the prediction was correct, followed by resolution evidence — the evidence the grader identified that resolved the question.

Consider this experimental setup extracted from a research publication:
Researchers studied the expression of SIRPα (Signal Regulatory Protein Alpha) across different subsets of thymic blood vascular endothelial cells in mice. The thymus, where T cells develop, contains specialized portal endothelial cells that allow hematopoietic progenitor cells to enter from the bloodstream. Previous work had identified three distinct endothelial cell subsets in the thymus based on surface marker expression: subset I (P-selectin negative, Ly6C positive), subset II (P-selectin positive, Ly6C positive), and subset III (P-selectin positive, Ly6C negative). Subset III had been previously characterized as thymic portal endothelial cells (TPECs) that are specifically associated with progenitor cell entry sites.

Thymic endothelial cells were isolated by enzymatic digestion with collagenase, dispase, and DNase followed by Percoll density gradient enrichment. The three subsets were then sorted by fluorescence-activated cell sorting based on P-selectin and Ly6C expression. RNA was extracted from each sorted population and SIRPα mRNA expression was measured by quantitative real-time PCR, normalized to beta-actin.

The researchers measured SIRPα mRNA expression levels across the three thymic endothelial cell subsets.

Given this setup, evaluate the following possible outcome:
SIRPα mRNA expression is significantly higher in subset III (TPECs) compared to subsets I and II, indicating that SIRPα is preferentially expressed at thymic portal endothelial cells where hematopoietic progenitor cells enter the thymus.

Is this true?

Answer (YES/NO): YES